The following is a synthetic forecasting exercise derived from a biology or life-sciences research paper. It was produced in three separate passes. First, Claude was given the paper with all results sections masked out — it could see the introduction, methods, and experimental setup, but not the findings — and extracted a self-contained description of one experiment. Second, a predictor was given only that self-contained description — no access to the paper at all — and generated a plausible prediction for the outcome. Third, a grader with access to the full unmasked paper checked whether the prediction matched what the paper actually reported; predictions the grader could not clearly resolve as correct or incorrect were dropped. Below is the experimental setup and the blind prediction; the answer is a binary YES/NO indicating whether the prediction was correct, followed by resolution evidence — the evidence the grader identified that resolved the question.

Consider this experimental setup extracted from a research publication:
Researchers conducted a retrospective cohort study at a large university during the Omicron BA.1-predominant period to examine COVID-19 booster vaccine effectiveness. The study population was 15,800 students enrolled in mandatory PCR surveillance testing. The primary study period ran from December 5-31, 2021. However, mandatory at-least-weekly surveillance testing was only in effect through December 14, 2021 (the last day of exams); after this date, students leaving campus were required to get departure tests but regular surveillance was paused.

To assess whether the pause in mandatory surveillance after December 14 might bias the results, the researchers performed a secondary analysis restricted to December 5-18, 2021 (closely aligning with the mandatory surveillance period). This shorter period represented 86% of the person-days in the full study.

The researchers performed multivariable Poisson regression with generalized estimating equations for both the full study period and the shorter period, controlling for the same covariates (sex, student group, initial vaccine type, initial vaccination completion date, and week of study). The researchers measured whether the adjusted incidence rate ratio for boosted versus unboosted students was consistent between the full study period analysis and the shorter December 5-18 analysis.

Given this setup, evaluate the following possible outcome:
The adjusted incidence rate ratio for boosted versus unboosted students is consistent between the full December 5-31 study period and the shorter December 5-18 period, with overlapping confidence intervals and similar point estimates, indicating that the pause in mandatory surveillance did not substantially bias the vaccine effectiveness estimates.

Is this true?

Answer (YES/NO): YES